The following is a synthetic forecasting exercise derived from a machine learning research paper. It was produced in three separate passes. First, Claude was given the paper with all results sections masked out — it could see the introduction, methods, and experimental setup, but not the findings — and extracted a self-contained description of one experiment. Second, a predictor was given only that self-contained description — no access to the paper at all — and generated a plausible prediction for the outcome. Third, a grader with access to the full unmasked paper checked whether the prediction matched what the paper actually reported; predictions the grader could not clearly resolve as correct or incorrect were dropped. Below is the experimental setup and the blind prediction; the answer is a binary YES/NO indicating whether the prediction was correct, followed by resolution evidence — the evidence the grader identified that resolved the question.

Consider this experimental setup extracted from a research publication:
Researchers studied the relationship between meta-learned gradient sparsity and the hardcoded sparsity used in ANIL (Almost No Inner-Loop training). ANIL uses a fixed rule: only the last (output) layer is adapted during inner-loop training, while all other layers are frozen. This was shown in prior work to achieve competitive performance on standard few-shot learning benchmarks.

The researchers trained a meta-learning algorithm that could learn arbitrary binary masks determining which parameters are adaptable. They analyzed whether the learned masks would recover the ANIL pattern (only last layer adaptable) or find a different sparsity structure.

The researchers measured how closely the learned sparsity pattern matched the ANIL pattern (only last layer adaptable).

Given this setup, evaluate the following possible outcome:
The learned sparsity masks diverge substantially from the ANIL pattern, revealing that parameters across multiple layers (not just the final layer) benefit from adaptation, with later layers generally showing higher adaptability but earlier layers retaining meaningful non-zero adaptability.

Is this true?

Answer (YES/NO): NO